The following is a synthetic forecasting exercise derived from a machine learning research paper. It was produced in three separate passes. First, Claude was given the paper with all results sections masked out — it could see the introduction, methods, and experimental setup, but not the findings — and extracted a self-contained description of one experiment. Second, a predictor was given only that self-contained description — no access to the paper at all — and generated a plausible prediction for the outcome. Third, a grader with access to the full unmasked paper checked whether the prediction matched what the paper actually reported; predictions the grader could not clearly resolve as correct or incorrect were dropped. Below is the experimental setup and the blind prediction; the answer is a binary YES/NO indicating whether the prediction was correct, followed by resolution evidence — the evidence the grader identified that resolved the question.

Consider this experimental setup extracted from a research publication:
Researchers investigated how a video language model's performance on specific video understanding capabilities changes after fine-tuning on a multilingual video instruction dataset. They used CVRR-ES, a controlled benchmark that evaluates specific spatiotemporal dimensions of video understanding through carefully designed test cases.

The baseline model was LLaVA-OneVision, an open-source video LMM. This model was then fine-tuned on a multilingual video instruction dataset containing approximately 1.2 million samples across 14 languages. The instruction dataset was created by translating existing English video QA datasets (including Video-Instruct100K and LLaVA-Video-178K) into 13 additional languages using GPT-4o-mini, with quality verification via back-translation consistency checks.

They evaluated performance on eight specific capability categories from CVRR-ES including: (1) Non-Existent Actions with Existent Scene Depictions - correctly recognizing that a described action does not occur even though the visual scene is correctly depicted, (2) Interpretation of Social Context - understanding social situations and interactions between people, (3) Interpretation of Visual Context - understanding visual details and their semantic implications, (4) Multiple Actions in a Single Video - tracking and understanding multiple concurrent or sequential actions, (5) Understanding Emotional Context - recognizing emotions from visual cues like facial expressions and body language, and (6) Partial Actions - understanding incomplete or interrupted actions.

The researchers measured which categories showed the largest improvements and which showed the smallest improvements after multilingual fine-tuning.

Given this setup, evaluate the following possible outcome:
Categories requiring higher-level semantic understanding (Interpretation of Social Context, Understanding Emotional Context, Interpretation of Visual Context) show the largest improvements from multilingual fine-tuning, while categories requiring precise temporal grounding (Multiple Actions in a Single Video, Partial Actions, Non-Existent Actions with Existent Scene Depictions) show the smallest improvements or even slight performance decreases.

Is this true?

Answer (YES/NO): NO